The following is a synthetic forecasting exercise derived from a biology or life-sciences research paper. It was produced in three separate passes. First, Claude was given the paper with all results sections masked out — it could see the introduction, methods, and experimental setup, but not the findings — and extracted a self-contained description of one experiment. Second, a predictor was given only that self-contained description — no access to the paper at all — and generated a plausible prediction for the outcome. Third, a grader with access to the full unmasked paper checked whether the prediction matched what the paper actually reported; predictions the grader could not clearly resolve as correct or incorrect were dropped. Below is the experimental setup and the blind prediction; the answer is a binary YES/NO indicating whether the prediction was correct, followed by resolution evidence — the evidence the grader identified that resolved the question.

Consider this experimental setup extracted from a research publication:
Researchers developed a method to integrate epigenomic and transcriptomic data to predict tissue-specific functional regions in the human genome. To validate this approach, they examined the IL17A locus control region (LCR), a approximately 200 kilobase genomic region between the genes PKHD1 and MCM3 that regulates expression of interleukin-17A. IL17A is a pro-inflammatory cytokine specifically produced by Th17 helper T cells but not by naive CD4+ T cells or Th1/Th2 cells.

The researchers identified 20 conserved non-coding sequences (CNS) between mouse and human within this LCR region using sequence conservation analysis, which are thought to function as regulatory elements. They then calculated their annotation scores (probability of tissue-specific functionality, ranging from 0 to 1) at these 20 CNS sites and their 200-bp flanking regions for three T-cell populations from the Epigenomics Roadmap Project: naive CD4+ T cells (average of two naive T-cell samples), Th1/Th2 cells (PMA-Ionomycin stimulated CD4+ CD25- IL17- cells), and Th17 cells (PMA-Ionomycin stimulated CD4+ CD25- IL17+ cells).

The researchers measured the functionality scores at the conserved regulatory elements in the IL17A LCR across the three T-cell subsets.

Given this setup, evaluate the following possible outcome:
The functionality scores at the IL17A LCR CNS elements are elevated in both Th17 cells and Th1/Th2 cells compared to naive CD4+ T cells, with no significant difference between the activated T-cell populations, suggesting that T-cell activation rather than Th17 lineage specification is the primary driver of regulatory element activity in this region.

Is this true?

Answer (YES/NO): NO